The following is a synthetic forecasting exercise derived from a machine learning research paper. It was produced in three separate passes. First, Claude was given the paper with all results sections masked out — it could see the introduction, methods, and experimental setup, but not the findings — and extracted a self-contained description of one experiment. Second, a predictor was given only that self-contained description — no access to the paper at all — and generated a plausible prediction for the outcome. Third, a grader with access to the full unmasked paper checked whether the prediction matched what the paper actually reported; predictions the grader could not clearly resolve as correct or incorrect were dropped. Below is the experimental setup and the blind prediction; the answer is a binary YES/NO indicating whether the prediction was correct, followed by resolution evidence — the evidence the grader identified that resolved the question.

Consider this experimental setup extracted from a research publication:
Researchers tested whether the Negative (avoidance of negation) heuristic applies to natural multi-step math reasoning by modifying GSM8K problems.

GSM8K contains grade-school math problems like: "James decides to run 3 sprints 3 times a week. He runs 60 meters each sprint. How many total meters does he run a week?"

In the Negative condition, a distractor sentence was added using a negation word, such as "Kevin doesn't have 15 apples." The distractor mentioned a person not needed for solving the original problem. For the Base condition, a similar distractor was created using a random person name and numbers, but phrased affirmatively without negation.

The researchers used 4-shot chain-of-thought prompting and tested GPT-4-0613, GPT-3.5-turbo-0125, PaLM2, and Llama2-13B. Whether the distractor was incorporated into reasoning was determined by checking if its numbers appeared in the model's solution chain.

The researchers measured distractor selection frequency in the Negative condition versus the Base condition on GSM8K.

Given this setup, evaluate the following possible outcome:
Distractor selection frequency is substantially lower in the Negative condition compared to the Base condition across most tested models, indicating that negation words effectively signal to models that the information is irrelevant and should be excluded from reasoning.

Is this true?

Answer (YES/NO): YES